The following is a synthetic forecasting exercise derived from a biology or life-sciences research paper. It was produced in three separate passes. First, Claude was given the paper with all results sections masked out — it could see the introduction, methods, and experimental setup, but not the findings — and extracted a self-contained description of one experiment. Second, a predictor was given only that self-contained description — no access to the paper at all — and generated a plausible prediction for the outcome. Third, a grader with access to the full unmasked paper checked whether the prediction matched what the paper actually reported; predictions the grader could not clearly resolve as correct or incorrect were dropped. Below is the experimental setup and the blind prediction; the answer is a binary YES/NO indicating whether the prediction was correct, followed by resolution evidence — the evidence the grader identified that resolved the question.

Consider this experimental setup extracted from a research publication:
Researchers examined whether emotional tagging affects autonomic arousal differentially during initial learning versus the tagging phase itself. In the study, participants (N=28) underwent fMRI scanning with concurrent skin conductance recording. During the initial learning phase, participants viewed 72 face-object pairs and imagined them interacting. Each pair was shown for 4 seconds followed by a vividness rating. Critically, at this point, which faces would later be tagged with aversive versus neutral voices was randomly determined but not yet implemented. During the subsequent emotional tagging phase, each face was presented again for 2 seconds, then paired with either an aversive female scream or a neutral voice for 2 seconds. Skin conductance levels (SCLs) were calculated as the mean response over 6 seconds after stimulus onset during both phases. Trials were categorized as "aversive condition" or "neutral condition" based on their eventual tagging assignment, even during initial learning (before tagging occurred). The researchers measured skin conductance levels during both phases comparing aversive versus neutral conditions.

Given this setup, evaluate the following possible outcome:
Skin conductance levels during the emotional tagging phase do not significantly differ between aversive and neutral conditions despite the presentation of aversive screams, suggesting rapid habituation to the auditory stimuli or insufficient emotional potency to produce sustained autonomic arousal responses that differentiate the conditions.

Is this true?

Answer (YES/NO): NO